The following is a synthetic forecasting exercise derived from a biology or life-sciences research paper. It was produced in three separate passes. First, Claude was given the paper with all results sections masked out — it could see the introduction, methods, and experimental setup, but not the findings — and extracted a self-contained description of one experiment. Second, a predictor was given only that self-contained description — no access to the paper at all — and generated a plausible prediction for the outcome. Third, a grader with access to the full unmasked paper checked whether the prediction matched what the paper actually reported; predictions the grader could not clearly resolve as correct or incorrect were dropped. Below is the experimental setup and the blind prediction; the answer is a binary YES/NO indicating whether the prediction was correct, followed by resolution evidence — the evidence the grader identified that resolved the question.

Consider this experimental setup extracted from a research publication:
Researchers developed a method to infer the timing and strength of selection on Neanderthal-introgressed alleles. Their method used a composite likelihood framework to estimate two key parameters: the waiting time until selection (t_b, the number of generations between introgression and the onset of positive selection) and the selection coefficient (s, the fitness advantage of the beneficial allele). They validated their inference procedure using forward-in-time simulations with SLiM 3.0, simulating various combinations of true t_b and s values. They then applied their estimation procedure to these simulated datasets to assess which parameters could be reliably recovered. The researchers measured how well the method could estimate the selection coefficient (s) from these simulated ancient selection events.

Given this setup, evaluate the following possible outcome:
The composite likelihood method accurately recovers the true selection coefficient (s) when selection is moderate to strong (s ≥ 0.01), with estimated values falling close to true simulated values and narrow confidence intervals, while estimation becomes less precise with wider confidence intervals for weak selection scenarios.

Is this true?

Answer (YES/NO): NO